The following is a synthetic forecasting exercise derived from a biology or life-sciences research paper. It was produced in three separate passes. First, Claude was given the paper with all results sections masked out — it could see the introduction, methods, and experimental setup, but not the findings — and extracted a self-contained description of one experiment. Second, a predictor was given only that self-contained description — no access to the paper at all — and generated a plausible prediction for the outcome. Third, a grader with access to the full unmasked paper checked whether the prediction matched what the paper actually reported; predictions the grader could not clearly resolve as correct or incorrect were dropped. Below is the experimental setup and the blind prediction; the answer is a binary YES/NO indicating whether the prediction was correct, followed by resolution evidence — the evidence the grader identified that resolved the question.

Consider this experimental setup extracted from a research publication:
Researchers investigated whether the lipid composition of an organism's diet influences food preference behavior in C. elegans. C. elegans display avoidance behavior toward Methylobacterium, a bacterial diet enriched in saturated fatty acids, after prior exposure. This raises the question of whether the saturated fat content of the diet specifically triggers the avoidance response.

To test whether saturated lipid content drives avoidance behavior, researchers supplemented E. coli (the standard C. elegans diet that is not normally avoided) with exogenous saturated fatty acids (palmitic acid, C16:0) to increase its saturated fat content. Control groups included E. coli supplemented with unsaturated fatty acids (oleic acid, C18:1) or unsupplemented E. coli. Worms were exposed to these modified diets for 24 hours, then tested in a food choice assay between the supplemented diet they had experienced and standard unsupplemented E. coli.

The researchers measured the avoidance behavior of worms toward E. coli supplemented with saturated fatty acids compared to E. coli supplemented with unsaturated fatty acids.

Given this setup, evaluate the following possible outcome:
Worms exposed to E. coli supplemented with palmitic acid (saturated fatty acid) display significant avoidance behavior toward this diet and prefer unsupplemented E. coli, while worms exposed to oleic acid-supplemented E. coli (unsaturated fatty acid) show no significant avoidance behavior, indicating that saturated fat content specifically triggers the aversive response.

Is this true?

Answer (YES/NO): YES